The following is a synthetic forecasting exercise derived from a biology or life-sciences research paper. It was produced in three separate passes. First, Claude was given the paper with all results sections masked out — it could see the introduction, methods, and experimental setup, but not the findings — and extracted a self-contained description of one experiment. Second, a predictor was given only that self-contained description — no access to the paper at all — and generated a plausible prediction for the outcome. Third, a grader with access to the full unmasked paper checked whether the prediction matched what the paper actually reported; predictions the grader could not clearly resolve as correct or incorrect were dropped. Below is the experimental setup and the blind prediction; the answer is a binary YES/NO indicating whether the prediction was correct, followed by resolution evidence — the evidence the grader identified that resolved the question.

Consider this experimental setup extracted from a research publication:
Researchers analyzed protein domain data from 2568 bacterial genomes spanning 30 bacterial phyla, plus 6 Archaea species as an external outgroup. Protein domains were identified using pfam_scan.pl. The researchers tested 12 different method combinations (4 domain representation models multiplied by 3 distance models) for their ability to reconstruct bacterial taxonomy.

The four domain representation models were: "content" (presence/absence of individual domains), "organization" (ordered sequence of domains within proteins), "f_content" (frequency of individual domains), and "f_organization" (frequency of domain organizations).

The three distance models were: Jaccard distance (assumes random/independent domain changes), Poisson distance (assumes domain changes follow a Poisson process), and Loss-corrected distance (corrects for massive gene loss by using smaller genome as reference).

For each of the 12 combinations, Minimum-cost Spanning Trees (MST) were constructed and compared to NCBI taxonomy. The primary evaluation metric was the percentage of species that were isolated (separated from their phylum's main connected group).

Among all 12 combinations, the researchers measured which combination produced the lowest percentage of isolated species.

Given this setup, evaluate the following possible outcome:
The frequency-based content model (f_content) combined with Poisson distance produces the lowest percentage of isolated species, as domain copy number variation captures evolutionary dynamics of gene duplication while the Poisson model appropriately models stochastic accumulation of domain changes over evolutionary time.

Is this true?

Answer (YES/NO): NO